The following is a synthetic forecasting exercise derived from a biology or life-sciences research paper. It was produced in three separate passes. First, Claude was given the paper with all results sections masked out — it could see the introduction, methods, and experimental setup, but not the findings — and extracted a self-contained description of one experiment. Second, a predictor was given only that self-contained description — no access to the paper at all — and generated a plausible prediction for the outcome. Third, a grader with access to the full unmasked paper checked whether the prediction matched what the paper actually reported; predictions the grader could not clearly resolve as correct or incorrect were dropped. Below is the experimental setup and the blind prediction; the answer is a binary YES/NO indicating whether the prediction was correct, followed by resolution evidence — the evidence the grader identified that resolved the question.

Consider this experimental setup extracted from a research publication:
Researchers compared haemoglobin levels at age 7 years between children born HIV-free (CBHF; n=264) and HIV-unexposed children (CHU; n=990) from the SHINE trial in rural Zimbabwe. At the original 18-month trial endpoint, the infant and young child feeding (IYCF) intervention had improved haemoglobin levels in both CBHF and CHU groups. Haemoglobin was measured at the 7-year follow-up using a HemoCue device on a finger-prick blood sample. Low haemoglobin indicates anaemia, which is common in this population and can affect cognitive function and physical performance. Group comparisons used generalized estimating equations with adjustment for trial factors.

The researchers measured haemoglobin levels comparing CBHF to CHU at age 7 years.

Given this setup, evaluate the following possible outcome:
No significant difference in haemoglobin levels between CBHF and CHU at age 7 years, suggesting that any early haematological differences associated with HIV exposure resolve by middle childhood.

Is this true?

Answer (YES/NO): YES